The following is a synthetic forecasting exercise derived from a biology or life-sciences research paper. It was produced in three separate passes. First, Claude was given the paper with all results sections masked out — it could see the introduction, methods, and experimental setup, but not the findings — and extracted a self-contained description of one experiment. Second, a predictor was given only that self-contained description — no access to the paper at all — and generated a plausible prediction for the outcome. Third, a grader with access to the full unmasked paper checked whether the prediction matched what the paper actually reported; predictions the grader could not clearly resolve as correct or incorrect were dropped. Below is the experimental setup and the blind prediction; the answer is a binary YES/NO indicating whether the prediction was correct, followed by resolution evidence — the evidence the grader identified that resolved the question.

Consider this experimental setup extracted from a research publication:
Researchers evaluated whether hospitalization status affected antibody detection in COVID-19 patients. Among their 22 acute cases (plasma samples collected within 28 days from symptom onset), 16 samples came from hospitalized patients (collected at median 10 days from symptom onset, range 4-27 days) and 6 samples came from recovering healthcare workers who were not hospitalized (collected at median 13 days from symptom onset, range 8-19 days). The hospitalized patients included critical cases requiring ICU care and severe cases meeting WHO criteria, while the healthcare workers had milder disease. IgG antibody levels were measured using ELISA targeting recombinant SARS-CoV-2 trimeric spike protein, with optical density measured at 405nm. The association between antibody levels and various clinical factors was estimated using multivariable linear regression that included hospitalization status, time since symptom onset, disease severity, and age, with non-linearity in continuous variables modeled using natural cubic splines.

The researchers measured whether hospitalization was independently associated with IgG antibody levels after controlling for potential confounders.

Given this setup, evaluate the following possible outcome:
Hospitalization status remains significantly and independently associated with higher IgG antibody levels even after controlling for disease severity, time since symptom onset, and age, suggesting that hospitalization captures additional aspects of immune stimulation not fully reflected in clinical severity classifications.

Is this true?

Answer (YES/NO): NO